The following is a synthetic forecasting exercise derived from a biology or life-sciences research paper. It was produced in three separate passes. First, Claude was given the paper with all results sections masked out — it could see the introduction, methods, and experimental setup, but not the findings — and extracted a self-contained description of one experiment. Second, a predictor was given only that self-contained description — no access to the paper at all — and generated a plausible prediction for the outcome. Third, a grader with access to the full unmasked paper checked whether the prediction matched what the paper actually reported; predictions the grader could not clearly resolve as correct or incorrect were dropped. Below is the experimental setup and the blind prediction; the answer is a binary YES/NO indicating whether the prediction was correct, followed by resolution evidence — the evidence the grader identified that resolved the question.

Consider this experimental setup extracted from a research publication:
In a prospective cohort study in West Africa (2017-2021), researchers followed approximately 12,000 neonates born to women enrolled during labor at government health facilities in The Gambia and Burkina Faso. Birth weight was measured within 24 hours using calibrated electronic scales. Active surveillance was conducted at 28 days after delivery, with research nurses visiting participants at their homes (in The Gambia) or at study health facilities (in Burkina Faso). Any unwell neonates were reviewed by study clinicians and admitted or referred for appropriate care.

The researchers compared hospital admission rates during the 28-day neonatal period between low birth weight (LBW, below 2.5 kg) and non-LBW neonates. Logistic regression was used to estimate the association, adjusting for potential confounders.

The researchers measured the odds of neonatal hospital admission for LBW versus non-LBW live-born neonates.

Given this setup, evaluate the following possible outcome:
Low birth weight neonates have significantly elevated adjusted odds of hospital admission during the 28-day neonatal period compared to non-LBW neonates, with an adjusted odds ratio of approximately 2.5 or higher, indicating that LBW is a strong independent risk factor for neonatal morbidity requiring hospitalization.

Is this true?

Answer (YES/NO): NO